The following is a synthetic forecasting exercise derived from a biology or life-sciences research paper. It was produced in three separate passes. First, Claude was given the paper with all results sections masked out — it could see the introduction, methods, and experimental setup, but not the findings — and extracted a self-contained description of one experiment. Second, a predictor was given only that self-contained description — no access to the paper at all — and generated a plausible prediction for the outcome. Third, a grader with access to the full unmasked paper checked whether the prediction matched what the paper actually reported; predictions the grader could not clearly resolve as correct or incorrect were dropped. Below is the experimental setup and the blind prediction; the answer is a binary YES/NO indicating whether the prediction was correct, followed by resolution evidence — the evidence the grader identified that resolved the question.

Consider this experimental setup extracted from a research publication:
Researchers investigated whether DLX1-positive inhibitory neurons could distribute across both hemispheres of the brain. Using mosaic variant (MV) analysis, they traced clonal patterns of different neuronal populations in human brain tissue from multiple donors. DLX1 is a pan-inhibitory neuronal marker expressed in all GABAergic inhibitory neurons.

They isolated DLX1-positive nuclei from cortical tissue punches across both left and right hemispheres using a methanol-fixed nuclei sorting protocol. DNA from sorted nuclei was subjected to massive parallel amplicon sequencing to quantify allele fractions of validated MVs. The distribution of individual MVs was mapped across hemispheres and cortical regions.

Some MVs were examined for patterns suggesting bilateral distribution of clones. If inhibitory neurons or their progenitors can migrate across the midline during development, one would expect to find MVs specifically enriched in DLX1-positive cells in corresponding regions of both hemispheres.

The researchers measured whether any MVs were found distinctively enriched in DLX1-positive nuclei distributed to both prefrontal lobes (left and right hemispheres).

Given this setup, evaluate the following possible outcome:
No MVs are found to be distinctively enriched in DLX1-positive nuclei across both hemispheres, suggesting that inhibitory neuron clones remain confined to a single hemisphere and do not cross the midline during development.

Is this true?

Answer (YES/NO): NO